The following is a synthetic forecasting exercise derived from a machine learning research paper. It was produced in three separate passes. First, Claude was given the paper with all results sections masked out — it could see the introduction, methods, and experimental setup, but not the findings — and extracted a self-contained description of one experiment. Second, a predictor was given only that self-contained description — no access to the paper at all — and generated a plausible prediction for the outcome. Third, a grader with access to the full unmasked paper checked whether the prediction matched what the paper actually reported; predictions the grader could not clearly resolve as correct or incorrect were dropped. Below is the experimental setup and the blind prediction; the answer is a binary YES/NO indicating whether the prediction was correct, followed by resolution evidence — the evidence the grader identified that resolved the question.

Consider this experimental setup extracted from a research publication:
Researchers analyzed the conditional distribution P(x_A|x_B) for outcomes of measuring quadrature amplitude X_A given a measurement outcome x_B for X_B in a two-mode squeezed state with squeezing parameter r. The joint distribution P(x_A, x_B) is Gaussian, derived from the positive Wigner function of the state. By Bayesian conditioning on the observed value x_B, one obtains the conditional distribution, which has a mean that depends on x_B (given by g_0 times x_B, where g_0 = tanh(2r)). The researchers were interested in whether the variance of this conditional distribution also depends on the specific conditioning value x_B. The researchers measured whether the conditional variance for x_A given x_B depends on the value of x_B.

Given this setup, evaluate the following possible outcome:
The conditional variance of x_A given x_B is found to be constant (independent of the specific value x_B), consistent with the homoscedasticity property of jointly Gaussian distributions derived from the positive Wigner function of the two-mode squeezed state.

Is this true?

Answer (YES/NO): YES